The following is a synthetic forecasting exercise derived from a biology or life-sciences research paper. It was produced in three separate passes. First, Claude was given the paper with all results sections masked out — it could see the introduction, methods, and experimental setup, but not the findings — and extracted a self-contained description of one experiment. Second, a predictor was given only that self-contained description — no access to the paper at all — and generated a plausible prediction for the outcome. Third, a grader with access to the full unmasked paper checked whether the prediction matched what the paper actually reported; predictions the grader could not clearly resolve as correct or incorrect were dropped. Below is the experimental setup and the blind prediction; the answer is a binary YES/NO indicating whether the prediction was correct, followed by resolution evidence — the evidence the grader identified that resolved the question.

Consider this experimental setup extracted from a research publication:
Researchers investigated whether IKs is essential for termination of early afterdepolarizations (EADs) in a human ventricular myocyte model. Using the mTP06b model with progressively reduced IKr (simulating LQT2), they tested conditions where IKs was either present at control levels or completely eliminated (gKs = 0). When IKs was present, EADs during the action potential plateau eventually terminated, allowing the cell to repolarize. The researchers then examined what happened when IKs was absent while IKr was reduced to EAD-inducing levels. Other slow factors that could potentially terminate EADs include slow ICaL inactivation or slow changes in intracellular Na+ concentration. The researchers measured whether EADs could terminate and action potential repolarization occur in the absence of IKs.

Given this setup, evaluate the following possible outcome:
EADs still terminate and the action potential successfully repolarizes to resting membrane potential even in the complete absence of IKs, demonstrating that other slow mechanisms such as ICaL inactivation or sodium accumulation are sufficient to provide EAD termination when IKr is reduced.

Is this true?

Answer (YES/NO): NO